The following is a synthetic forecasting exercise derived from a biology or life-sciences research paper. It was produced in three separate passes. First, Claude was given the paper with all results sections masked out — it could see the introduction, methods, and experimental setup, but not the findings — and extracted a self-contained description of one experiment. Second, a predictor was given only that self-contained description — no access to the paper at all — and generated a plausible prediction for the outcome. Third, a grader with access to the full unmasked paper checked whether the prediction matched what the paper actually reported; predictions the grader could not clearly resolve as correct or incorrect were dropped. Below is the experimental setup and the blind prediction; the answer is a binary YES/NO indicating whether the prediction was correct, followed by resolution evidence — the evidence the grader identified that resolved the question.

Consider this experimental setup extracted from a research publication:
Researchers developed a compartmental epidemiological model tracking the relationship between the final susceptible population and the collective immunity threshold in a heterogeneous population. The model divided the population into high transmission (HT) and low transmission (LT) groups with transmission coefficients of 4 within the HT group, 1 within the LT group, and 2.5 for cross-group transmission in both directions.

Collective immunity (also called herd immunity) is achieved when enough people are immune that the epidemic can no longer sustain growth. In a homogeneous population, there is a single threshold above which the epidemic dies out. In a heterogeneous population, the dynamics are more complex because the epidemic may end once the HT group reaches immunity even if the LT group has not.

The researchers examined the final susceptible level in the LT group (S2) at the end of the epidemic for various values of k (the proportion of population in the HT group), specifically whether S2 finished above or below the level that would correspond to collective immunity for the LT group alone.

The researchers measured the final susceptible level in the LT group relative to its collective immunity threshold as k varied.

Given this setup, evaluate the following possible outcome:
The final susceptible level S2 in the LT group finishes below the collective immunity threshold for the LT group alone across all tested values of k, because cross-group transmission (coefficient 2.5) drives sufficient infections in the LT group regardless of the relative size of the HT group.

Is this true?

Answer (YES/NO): NO